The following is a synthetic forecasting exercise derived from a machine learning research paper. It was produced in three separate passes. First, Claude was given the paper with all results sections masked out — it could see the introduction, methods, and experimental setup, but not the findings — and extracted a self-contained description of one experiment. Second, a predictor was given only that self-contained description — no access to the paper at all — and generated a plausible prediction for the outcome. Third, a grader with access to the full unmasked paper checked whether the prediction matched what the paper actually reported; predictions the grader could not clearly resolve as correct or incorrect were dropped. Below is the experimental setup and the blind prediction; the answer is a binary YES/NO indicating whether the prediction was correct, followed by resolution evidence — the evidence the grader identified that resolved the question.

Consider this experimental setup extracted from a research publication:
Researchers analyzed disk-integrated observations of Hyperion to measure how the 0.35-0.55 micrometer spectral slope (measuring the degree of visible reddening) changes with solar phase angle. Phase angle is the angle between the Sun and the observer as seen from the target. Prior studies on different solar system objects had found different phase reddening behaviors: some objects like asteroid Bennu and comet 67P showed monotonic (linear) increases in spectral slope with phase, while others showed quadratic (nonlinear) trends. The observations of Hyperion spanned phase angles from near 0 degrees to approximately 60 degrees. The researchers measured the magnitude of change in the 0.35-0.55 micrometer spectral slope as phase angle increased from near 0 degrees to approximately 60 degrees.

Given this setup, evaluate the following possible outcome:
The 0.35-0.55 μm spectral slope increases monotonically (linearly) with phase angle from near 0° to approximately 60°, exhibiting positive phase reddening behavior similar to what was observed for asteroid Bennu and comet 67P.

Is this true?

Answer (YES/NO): NO